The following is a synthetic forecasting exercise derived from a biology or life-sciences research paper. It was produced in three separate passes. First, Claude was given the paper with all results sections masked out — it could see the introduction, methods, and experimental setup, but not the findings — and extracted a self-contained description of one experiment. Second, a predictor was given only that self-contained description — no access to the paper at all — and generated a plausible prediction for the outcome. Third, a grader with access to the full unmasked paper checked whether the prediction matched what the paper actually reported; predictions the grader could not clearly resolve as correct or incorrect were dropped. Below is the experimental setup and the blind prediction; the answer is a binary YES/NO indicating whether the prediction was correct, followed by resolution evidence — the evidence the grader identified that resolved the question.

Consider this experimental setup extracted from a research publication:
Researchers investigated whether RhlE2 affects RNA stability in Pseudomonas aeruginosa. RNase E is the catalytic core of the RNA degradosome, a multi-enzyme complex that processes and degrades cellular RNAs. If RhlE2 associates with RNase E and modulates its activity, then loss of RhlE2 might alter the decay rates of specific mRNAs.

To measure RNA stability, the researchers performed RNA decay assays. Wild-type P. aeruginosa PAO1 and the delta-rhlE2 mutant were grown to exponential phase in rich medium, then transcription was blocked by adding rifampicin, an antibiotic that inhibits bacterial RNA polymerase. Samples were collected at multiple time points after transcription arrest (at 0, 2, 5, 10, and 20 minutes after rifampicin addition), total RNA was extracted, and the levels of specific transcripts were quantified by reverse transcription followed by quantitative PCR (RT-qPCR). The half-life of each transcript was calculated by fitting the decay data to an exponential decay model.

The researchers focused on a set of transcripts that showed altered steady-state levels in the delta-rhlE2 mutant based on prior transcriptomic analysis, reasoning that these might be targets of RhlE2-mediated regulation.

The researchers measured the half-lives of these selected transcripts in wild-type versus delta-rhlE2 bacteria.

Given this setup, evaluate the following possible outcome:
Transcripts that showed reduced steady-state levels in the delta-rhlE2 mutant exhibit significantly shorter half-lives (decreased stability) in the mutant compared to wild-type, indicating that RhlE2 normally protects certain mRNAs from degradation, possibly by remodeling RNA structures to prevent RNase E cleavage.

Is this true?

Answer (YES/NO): NO